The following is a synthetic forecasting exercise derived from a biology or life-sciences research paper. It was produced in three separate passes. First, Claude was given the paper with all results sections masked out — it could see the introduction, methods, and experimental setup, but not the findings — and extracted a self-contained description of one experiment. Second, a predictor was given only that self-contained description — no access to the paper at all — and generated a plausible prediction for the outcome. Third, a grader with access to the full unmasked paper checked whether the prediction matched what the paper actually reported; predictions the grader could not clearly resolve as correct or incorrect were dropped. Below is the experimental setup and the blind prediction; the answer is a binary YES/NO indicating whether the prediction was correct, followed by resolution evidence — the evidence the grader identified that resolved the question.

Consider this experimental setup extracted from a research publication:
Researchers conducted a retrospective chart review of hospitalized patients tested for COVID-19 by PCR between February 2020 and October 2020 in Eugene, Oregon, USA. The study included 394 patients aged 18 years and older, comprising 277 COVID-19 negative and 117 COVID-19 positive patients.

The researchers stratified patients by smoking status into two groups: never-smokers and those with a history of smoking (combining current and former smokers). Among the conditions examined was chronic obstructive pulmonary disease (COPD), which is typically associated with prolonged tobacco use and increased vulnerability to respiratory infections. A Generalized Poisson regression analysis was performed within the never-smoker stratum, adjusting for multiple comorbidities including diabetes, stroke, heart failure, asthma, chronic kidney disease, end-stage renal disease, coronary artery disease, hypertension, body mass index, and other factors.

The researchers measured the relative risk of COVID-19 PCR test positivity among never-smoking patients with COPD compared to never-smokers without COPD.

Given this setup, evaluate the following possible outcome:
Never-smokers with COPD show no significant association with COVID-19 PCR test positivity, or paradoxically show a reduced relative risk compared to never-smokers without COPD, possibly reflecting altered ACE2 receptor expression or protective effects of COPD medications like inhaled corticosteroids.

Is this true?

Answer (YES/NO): YES